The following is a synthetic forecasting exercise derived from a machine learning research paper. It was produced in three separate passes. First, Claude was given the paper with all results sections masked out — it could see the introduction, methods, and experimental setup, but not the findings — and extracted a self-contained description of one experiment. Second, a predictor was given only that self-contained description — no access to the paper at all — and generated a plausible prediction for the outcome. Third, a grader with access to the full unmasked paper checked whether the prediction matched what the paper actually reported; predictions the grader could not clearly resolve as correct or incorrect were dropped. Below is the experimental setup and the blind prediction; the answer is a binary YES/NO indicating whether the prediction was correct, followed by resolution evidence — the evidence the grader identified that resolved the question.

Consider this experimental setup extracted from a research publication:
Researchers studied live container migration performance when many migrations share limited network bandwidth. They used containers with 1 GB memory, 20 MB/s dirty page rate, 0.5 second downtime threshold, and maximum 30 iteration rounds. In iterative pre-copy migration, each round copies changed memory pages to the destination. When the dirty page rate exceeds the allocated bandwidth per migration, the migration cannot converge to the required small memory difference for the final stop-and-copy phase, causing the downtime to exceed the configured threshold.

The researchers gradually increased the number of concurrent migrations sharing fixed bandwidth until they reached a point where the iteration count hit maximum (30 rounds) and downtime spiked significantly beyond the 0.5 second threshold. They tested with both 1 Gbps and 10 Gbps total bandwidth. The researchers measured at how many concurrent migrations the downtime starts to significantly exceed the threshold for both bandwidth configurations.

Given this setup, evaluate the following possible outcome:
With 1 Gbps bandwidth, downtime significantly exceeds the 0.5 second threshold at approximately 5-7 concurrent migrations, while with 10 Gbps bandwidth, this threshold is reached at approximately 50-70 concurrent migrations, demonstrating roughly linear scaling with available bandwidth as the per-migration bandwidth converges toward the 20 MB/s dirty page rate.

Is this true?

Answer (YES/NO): NO